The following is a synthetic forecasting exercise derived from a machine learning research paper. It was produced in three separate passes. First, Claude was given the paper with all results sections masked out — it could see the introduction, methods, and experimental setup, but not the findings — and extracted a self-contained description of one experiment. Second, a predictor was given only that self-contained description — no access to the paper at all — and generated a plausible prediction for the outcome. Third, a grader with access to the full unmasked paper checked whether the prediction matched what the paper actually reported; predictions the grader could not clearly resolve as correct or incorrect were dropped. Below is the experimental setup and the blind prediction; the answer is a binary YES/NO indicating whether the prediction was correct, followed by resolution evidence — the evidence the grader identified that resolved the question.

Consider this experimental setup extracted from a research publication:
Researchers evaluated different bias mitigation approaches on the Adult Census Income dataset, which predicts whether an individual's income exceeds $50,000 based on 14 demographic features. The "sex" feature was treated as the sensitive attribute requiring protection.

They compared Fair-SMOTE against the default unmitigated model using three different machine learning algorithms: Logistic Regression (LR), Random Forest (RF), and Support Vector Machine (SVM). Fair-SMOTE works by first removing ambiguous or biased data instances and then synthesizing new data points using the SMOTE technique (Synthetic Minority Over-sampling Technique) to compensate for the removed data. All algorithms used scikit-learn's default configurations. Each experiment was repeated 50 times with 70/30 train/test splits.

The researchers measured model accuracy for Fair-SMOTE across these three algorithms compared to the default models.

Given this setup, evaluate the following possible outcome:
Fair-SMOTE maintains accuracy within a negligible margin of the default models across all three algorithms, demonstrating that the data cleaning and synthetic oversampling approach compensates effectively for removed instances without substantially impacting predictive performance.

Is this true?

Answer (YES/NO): NO